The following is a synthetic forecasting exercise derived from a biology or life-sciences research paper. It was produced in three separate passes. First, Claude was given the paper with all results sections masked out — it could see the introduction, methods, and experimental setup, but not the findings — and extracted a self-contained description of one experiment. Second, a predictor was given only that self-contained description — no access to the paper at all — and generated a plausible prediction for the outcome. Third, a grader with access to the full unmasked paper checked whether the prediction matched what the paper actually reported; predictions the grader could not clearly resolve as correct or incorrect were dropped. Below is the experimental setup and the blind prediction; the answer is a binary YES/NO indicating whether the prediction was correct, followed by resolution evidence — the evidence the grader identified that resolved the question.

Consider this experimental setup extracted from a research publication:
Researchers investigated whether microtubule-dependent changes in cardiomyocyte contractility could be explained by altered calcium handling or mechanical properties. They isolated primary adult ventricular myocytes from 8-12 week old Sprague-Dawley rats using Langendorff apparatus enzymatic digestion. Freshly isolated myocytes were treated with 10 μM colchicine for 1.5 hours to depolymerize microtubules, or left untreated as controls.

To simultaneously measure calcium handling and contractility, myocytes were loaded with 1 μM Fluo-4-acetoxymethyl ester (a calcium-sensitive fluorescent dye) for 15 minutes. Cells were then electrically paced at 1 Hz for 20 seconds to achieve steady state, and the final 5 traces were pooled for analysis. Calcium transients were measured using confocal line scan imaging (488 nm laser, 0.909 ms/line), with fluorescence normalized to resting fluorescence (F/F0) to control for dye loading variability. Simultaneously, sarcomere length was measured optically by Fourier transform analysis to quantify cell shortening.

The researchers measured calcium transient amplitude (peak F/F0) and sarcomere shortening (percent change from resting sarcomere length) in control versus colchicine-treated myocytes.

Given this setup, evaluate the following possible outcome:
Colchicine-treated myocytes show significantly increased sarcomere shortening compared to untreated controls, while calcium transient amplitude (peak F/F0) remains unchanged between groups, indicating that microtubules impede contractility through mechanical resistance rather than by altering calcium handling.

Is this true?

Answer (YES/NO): YES